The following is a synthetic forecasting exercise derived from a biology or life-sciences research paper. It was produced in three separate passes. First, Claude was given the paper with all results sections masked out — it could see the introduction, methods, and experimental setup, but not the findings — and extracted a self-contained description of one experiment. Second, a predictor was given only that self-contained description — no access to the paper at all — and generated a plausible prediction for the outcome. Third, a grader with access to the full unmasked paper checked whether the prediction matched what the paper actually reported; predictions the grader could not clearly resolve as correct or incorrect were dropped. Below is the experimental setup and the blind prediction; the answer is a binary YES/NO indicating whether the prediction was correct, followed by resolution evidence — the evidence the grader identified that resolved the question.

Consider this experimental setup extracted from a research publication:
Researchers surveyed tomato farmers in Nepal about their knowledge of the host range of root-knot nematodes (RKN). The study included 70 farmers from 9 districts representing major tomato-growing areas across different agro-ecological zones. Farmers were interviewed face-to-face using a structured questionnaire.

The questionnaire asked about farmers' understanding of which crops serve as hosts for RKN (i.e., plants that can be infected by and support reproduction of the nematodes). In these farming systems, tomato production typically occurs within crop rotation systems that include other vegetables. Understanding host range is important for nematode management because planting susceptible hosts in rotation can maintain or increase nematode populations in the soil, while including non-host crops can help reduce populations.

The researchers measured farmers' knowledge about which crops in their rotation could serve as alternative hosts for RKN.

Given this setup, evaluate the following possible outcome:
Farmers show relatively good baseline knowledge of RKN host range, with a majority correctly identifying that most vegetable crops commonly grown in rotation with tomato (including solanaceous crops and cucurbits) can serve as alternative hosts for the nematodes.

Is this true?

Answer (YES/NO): NO